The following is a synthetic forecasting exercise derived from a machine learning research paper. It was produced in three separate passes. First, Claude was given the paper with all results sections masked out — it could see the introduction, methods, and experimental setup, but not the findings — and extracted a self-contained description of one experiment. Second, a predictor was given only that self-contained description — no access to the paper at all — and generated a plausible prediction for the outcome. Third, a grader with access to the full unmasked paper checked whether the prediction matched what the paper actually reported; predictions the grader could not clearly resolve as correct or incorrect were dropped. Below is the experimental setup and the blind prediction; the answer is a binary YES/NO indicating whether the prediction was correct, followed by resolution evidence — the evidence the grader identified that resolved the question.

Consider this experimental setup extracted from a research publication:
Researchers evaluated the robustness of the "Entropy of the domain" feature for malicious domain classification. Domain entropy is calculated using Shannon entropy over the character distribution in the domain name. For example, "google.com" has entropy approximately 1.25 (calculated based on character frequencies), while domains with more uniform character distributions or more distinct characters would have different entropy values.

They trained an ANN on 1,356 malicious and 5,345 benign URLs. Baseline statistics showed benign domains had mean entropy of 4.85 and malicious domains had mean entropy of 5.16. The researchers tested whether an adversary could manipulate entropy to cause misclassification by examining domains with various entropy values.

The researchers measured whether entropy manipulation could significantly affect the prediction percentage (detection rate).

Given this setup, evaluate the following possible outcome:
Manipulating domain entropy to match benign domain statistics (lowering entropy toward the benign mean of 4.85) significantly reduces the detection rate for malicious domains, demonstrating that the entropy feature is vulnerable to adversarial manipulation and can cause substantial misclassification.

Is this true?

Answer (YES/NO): YES